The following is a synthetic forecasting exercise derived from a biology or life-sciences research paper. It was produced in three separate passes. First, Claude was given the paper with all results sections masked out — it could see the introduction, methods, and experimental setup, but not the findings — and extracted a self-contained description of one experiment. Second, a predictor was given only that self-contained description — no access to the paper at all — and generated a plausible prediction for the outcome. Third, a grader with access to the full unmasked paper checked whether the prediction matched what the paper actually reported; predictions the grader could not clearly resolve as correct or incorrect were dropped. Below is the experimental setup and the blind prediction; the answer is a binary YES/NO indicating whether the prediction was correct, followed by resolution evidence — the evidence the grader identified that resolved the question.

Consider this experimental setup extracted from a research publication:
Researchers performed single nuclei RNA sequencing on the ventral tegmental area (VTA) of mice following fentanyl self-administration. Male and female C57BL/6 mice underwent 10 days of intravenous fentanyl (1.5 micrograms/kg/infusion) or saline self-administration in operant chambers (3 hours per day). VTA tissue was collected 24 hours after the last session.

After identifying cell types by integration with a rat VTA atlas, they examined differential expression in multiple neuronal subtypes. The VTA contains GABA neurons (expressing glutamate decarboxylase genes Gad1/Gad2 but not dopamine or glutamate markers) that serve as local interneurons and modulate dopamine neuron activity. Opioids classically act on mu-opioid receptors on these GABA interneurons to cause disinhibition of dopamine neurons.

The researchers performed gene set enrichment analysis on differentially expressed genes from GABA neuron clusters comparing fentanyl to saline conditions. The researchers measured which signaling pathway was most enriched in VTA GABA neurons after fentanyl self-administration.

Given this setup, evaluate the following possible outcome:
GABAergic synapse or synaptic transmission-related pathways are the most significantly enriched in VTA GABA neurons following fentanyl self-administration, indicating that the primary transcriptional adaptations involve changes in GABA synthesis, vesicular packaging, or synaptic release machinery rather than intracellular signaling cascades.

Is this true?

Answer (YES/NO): NO